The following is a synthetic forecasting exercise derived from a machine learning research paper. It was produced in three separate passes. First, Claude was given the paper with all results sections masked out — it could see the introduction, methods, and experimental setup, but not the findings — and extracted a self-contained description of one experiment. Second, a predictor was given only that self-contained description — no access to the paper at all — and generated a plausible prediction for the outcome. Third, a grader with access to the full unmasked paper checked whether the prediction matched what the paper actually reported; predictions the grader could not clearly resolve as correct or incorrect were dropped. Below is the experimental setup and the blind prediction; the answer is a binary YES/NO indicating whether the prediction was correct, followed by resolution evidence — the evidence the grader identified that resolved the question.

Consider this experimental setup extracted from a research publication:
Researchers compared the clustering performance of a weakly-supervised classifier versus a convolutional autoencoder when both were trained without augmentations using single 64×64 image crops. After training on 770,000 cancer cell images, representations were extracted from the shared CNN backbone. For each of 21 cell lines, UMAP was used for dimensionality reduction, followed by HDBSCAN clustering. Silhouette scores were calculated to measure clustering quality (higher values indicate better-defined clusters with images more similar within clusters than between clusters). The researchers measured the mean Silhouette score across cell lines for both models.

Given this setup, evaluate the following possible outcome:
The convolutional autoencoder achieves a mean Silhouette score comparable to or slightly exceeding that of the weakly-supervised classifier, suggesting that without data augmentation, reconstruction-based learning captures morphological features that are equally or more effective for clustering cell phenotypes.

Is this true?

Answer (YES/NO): NO